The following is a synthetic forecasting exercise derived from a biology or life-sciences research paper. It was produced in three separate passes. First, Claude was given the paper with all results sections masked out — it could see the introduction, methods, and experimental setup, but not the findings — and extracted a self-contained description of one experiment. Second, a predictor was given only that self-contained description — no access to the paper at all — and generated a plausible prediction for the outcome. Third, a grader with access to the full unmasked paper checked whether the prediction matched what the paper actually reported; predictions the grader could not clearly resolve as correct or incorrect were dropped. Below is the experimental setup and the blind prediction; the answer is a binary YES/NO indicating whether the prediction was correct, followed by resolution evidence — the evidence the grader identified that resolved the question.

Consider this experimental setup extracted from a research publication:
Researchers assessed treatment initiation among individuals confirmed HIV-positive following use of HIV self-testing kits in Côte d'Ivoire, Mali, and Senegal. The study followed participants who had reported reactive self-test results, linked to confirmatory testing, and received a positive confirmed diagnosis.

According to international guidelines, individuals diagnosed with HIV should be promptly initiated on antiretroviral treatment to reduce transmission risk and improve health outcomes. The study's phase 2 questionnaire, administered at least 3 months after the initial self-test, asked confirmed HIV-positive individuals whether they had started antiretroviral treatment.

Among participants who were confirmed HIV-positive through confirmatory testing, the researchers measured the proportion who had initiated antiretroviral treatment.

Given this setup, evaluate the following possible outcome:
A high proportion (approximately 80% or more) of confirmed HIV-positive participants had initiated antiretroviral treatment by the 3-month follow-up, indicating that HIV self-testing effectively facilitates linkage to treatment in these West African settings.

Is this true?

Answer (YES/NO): YES